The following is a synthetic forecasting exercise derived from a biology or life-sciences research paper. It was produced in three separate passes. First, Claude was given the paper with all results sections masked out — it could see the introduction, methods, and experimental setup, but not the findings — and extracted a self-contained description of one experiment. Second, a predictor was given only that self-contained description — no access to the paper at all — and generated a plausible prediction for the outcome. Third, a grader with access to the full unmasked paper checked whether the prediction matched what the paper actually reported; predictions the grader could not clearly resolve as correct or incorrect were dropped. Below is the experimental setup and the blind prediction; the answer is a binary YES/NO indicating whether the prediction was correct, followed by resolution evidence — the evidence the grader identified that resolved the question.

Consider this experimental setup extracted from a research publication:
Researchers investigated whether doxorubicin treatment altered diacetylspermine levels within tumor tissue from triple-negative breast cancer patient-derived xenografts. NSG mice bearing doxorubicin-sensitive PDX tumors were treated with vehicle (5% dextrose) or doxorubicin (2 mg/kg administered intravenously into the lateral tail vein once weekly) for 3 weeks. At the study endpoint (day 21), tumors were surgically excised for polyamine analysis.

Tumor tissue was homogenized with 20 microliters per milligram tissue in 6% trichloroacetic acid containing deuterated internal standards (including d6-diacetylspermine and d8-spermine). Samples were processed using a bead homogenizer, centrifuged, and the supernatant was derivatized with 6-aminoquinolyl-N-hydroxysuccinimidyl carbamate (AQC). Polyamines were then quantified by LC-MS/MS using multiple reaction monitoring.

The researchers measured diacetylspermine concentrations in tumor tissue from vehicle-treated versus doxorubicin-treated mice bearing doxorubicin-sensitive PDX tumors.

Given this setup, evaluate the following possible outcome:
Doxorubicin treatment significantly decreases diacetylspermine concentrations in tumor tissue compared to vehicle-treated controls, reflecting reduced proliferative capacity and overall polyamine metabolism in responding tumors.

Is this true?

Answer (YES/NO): NO